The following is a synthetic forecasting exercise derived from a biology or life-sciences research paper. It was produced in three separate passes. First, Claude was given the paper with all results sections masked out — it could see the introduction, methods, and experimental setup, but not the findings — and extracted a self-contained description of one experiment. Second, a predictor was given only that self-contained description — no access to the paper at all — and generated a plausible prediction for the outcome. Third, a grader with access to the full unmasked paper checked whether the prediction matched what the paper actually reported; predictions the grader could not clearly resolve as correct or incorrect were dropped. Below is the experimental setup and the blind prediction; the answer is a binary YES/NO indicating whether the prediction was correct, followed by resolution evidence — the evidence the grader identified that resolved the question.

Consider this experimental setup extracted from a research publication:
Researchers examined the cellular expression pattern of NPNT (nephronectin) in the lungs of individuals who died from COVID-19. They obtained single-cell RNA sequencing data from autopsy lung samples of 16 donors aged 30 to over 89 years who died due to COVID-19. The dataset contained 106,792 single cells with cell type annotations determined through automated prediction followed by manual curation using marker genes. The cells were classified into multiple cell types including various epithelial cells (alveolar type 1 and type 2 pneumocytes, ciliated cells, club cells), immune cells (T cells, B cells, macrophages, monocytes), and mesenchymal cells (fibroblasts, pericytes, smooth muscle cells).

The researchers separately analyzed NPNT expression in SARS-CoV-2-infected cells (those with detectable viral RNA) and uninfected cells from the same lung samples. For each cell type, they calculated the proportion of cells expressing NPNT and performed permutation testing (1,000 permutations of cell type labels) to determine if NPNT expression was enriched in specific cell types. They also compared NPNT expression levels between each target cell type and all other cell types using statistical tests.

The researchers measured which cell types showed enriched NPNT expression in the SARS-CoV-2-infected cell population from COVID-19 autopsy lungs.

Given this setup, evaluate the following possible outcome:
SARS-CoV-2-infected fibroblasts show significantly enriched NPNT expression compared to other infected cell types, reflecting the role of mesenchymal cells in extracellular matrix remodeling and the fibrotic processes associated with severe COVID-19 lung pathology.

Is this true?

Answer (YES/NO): YES